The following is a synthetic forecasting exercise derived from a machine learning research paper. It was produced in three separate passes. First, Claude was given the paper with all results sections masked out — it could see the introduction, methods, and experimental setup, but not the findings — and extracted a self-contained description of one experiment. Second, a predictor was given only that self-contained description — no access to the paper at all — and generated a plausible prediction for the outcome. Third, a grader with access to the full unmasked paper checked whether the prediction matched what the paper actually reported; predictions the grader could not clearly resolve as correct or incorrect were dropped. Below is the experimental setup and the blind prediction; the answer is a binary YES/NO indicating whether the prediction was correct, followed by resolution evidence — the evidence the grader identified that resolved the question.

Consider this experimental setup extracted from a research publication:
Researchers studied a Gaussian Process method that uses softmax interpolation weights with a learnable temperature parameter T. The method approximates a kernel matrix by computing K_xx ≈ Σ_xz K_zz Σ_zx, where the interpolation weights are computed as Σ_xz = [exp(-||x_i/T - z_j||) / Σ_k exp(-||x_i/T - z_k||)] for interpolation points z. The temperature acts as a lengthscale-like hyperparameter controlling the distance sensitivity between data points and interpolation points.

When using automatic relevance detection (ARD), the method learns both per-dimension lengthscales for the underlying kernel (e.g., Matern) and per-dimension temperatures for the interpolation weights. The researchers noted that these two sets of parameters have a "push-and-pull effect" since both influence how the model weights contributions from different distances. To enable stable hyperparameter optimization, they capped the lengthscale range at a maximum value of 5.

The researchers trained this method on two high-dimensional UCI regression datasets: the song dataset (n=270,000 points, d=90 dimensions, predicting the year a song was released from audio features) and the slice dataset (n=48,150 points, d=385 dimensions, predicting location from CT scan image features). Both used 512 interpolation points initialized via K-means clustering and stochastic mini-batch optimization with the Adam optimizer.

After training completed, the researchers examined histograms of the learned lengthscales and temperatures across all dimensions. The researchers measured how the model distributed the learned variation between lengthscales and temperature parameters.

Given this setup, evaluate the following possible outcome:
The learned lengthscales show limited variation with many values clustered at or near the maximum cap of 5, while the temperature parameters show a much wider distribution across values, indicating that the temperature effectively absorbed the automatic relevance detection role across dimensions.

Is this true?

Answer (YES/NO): YES